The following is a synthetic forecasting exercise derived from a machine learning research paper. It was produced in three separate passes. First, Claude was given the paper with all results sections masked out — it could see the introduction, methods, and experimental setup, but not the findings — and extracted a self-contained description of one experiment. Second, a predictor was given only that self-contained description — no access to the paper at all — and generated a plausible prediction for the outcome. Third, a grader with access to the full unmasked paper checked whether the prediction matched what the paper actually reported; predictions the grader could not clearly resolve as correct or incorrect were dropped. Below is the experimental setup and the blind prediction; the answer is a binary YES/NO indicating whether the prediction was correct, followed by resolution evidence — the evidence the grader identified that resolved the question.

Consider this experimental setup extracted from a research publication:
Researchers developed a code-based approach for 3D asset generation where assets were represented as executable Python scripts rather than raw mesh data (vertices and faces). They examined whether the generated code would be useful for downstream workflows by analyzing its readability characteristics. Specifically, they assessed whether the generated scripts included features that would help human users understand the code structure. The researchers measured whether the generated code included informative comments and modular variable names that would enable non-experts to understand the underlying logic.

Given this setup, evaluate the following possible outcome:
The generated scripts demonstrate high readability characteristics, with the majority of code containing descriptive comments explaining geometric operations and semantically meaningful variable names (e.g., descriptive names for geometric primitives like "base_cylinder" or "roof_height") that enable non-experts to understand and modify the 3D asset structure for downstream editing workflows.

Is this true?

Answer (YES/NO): YES